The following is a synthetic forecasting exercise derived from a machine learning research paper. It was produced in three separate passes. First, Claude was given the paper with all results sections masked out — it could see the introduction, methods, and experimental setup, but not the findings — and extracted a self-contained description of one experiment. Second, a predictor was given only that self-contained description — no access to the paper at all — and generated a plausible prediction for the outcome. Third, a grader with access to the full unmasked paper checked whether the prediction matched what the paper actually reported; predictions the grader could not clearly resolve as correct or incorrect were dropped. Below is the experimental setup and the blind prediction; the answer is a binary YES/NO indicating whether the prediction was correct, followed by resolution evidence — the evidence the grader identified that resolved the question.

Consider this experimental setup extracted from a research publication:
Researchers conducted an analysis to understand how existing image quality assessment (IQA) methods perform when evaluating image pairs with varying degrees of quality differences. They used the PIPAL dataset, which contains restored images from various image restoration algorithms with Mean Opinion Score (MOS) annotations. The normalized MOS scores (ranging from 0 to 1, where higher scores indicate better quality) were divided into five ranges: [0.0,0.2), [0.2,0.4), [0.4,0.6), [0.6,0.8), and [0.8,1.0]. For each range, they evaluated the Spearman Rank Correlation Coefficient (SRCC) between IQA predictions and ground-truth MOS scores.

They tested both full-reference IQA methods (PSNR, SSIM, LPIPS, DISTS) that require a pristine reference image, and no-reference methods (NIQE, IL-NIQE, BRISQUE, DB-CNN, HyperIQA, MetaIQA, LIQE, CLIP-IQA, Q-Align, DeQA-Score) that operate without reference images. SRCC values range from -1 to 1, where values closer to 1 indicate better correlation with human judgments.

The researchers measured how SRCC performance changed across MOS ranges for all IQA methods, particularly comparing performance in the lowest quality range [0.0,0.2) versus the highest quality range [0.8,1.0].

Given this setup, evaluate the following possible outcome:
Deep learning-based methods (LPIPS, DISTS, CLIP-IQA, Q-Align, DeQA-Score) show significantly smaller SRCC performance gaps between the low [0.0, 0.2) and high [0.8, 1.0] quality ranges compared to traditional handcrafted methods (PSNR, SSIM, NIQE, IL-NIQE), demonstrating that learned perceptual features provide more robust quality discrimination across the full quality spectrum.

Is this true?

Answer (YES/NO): NO